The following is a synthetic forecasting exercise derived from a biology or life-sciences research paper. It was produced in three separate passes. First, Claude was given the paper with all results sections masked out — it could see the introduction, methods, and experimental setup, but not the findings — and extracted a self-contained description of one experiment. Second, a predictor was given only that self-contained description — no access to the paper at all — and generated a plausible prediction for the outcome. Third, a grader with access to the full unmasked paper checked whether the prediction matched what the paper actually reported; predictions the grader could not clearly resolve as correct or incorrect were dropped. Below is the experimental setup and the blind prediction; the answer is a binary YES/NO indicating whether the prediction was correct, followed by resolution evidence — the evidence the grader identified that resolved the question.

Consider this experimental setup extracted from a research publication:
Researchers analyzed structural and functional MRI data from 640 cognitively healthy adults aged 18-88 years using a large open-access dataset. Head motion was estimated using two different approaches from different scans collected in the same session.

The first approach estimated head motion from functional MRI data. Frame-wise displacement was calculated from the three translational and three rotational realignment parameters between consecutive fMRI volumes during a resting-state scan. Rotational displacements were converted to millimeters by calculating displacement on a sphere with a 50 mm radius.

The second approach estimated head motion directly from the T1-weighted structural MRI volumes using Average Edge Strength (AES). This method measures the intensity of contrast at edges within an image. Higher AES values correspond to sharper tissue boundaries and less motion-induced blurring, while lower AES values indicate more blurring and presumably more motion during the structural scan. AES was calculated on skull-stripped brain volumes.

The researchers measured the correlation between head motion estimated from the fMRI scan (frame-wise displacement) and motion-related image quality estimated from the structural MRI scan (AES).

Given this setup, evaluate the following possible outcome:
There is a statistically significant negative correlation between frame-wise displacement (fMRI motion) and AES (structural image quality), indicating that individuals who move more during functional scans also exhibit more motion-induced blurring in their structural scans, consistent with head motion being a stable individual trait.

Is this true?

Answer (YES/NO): NO